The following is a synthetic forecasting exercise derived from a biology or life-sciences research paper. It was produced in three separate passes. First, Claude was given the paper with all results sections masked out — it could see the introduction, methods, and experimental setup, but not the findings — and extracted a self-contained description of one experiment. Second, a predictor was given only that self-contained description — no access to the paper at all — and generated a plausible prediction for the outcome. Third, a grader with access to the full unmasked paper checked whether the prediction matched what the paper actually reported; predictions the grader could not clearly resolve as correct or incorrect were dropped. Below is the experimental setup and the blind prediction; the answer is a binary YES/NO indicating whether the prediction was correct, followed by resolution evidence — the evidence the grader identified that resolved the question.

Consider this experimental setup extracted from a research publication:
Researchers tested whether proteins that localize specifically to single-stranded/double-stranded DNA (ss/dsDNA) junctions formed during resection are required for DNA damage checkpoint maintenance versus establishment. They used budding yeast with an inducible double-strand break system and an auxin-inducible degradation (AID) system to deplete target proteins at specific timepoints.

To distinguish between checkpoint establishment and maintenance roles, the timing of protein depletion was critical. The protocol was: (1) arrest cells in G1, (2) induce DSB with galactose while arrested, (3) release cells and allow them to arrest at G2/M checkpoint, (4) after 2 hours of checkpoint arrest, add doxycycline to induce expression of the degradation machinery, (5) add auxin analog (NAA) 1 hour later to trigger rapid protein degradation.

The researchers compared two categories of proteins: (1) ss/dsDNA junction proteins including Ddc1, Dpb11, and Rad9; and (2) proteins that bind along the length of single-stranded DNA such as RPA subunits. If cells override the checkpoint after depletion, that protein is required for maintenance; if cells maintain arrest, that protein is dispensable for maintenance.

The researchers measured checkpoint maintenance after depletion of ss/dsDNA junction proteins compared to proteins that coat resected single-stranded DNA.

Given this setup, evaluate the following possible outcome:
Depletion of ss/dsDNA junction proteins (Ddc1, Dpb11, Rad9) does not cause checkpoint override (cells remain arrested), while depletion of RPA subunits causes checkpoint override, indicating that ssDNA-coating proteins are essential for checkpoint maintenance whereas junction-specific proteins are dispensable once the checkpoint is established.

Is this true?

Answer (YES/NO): NO